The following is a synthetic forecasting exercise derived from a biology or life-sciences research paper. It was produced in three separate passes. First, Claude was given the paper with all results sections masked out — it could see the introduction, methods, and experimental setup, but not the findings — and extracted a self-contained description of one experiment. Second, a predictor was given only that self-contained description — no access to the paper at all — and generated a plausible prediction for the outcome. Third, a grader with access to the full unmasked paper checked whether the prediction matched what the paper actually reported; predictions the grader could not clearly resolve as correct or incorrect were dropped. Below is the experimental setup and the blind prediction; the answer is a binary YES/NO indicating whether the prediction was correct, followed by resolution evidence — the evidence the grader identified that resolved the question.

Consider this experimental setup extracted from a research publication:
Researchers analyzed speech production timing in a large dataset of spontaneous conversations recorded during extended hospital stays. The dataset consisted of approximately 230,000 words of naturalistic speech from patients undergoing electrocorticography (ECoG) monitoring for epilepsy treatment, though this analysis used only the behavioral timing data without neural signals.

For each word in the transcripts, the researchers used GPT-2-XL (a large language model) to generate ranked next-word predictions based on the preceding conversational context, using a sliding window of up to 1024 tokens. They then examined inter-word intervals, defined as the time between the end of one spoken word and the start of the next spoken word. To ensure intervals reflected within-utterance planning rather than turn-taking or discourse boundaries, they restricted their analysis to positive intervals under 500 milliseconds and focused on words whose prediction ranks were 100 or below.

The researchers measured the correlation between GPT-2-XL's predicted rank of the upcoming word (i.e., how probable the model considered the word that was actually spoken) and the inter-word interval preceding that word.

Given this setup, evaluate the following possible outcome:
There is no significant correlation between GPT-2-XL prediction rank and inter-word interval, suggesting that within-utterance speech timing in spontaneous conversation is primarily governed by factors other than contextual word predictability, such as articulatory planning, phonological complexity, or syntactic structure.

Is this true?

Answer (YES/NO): NO